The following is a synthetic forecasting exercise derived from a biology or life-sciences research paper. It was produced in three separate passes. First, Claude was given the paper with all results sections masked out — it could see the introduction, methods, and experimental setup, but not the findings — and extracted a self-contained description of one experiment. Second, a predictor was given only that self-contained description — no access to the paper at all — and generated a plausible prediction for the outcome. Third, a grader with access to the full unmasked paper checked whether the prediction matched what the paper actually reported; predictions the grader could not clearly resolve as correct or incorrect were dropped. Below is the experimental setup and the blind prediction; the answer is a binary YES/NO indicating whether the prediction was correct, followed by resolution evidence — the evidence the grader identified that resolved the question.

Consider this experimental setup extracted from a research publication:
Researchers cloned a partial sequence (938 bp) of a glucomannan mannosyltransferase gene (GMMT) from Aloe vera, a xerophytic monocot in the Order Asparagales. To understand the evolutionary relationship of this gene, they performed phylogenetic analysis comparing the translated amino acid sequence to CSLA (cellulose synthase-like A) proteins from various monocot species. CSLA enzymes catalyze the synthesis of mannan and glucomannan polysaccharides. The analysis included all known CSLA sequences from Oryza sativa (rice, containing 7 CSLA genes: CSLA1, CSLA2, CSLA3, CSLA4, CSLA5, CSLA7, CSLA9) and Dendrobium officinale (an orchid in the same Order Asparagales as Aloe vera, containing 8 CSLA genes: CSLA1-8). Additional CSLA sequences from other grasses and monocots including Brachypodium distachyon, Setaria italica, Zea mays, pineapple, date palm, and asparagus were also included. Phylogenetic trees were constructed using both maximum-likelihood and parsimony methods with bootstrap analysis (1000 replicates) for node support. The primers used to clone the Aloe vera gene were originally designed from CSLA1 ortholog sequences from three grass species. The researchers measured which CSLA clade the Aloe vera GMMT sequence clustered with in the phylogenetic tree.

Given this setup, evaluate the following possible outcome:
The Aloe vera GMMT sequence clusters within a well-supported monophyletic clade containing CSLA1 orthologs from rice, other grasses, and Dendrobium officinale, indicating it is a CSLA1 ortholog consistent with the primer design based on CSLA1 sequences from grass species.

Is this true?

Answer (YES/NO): NO